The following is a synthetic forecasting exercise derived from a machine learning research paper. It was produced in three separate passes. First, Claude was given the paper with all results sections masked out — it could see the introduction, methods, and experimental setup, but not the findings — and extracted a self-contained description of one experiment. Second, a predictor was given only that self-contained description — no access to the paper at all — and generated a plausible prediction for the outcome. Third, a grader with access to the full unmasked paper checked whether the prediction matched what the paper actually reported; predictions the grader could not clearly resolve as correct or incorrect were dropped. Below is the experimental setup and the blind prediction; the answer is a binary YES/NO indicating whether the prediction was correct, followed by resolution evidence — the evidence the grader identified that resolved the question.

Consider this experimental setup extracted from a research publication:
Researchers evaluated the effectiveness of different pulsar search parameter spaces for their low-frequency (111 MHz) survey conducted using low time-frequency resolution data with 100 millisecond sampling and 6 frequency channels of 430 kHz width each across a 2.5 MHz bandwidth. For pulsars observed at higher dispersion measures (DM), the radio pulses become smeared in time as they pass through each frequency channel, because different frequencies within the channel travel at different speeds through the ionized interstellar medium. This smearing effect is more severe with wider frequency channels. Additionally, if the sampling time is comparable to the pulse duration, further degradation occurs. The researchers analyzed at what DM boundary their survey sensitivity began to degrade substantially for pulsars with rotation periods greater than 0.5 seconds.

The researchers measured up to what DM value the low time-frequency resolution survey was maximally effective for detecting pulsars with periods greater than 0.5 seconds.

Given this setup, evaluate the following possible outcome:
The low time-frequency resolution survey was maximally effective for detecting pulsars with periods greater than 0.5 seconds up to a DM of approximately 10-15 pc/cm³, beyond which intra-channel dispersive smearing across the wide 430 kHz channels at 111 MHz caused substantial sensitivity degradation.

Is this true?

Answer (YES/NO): NO